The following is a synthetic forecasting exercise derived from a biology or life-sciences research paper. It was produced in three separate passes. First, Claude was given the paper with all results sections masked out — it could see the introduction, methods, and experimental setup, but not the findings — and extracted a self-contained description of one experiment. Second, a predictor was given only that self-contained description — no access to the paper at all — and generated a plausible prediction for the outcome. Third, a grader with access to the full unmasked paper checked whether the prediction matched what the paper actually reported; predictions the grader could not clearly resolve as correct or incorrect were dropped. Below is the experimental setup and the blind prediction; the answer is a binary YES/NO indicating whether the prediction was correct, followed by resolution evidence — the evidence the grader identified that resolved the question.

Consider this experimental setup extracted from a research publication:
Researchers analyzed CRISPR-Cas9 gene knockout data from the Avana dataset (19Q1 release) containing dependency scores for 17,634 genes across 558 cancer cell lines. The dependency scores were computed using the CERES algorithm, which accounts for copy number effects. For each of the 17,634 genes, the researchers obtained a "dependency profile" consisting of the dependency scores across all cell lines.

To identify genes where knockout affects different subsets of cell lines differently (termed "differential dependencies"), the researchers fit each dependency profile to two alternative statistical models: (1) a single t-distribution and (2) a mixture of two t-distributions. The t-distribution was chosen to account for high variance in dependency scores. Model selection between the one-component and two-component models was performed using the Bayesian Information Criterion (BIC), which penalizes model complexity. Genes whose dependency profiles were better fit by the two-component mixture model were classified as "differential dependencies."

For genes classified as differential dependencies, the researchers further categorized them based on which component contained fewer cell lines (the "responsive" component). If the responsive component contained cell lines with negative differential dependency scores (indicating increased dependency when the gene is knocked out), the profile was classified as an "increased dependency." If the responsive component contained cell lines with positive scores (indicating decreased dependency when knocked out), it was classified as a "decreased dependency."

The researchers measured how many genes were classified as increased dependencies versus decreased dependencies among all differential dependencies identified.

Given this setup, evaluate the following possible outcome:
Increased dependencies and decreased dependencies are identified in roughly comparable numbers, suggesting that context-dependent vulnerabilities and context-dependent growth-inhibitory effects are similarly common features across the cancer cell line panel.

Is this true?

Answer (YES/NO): NO